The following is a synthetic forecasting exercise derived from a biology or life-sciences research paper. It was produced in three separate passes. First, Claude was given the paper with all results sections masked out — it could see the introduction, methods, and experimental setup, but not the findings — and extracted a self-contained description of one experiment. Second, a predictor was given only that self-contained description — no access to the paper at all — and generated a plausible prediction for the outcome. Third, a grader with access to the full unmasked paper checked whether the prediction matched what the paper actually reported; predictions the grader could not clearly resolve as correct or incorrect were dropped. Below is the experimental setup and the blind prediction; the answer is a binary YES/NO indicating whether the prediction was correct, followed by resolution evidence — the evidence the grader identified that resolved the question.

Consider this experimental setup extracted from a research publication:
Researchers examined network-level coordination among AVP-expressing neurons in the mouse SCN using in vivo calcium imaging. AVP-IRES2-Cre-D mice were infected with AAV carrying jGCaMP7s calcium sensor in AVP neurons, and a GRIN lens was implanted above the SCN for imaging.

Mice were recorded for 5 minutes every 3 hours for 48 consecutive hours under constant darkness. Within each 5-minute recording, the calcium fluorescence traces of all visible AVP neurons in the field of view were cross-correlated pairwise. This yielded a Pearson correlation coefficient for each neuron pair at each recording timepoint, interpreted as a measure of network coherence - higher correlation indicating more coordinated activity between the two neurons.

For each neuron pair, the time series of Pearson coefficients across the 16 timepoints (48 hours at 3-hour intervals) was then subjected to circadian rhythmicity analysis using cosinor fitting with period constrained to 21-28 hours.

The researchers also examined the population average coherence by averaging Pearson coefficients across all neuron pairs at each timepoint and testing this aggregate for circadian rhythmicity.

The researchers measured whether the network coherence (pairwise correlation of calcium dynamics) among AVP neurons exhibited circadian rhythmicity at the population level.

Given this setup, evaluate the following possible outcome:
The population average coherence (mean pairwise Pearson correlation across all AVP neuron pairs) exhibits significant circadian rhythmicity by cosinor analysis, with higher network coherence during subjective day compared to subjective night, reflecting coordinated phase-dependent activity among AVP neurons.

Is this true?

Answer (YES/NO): YES